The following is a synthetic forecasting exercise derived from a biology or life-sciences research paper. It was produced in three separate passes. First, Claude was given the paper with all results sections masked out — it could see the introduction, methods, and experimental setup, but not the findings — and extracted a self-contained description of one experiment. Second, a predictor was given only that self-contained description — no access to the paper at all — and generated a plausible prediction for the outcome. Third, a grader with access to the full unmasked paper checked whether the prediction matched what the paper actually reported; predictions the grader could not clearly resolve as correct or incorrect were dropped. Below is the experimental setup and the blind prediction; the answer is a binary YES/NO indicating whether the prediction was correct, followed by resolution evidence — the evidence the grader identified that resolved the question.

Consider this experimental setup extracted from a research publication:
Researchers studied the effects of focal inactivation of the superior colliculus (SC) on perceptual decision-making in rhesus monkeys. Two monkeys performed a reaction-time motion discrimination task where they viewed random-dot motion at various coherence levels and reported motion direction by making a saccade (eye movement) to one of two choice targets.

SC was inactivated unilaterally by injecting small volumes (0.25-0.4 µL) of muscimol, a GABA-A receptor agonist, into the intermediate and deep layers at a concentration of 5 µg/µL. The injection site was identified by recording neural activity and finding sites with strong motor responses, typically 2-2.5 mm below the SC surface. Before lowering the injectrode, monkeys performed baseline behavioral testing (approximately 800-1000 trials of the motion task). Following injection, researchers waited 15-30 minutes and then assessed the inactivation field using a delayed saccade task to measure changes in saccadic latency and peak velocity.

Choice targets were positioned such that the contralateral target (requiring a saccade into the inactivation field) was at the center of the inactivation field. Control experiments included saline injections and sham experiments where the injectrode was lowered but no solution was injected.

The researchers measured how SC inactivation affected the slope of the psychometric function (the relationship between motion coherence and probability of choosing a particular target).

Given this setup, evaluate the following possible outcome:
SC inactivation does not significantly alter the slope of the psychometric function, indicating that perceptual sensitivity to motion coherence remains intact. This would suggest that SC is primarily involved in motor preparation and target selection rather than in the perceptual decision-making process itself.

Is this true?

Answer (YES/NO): NO